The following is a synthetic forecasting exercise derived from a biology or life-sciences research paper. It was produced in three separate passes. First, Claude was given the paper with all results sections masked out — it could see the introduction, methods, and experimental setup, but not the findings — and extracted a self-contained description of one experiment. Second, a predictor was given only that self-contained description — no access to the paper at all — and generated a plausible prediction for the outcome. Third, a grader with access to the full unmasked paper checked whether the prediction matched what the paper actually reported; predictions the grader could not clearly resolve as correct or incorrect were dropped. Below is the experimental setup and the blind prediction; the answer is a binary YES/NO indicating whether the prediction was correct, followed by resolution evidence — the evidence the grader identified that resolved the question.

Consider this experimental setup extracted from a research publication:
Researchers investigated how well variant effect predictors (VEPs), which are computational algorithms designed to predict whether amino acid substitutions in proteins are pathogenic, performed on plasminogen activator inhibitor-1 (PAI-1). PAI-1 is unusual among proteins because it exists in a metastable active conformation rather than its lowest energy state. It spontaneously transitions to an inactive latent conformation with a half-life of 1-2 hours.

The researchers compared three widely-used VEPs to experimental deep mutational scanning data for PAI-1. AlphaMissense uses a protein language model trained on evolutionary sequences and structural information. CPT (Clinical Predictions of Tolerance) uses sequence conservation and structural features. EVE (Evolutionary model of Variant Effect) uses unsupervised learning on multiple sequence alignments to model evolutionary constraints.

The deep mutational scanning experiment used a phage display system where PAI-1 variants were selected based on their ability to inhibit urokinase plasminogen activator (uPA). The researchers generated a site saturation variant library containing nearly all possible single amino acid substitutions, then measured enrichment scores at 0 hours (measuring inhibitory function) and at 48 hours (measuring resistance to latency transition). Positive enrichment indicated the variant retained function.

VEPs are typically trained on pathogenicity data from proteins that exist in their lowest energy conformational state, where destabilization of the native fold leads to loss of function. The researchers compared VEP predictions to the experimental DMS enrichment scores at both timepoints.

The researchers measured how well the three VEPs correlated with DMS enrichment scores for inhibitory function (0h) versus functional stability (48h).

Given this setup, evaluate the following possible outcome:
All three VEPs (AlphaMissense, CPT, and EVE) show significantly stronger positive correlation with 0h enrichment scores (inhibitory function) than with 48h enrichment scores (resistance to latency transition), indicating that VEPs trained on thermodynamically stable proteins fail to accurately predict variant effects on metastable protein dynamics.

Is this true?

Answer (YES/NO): NO